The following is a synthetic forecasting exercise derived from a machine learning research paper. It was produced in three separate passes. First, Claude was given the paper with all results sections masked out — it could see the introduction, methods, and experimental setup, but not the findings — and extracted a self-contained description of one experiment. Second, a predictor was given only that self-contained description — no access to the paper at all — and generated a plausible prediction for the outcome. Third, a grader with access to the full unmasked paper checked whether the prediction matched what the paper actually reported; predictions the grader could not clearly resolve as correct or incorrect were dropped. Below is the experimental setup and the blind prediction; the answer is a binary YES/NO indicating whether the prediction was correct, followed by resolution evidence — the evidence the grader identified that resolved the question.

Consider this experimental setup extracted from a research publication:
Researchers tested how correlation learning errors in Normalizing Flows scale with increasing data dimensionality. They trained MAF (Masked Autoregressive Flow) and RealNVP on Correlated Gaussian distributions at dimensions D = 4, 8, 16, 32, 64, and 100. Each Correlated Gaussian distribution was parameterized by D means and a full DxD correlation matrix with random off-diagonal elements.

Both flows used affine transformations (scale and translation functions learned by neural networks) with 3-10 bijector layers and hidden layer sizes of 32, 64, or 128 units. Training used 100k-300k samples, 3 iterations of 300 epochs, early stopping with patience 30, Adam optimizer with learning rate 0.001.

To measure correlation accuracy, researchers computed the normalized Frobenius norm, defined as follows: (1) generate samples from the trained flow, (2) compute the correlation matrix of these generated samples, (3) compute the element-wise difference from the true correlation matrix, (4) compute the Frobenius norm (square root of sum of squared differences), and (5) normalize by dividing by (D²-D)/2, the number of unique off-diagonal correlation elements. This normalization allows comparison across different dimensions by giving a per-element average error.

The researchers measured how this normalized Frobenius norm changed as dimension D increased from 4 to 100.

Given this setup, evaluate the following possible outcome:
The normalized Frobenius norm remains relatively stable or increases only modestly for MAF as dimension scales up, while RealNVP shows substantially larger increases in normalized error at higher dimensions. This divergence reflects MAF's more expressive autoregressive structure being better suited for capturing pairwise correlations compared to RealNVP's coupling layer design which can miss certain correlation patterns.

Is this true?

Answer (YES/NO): NO